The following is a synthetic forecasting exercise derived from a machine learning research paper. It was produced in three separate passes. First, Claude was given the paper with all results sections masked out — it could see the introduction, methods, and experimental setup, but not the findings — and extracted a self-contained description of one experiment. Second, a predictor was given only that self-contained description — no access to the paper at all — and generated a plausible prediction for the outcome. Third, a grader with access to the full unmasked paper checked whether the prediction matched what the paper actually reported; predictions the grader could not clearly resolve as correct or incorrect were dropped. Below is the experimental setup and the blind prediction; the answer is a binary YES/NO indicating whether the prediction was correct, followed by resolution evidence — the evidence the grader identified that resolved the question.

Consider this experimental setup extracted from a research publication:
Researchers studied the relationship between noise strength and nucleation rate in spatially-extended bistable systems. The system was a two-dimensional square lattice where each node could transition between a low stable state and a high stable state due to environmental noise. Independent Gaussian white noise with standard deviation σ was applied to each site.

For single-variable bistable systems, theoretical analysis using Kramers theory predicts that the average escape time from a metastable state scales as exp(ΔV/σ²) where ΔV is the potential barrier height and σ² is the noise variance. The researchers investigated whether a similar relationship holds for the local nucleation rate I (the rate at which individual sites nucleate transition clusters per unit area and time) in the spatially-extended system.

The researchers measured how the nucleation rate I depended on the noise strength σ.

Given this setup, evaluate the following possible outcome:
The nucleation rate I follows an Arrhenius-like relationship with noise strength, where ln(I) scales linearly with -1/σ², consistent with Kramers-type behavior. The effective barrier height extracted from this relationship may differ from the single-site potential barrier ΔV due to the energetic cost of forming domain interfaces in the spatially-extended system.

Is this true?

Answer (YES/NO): YES